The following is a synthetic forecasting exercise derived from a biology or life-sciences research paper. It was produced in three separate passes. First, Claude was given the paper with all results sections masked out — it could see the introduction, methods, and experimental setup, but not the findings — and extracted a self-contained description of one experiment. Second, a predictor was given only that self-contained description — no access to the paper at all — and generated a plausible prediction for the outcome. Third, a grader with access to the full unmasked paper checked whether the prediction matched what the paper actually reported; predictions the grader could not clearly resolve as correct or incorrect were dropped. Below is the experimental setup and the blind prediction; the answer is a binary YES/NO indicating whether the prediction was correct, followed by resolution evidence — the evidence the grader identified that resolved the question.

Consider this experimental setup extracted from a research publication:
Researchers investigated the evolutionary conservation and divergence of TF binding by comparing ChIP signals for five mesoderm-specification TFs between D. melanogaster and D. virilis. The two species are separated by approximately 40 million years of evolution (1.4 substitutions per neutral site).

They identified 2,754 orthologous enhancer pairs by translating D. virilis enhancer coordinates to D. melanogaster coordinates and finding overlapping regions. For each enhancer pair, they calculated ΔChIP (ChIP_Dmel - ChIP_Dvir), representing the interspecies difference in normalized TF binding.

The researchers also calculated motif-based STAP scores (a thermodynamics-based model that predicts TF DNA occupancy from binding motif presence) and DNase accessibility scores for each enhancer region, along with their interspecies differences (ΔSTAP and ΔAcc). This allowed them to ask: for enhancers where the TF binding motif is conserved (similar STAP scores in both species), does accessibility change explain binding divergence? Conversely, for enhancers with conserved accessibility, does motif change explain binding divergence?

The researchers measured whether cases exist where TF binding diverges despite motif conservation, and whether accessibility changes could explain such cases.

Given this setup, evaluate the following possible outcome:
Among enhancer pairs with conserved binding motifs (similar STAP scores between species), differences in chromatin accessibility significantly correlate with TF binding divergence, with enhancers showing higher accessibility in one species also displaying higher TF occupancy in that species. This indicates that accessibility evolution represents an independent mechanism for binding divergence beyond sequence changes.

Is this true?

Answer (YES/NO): YES